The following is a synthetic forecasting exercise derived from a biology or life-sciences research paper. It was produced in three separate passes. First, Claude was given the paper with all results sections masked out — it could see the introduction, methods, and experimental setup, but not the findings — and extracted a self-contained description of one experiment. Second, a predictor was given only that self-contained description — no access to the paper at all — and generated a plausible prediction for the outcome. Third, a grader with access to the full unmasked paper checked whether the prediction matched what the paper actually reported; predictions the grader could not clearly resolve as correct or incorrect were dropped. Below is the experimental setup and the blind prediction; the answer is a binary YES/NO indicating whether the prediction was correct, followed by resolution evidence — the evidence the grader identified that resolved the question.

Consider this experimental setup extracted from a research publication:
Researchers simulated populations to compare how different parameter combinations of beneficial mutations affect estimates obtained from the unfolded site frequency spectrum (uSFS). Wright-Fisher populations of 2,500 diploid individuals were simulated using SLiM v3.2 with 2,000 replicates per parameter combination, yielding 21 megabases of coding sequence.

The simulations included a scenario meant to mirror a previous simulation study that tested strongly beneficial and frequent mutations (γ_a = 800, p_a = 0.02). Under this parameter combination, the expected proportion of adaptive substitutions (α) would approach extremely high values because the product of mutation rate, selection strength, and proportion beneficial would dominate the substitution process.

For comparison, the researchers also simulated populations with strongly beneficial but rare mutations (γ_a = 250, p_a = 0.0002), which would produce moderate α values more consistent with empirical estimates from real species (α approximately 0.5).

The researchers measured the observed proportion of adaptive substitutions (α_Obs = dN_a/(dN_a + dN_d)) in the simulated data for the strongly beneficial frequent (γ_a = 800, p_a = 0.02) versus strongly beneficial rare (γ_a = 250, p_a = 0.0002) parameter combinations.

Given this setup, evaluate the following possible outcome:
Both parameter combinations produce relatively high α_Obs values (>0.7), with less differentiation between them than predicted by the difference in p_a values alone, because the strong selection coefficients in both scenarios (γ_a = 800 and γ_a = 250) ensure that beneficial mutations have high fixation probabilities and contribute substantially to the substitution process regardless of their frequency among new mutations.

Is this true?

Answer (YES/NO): NO